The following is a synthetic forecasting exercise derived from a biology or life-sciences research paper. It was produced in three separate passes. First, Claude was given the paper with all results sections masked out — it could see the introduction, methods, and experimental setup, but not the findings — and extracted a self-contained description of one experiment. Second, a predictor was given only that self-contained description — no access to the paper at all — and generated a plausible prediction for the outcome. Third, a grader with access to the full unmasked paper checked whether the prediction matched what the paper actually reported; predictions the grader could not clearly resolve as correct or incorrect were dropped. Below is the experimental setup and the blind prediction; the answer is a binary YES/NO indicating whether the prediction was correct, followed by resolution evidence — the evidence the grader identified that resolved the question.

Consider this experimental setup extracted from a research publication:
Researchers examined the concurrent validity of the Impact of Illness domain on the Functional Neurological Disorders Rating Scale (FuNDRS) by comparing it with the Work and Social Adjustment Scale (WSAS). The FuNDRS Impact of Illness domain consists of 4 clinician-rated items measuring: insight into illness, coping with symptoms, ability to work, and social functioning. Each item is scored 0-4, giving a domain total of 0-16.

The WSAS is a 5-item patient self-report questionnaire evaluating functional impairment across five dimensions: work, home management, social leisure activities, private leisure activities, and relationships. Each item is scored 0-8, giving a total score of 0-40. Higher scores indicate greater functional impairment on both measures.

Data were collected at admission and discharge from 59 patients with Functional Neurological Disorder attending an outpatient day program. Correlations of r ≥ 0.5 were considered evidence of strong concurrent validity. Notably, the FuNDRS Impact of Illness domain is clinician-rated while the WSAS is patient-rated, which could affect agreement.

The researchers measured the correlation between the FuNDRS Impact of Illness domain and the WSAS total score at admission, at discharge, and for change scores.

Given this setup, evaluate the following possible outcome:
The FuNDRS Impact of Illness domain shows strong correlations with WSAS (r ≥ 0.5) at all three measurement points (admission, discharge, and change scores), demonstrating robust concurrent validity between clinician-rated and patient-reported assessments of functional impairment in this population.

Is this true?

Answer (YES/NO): NO